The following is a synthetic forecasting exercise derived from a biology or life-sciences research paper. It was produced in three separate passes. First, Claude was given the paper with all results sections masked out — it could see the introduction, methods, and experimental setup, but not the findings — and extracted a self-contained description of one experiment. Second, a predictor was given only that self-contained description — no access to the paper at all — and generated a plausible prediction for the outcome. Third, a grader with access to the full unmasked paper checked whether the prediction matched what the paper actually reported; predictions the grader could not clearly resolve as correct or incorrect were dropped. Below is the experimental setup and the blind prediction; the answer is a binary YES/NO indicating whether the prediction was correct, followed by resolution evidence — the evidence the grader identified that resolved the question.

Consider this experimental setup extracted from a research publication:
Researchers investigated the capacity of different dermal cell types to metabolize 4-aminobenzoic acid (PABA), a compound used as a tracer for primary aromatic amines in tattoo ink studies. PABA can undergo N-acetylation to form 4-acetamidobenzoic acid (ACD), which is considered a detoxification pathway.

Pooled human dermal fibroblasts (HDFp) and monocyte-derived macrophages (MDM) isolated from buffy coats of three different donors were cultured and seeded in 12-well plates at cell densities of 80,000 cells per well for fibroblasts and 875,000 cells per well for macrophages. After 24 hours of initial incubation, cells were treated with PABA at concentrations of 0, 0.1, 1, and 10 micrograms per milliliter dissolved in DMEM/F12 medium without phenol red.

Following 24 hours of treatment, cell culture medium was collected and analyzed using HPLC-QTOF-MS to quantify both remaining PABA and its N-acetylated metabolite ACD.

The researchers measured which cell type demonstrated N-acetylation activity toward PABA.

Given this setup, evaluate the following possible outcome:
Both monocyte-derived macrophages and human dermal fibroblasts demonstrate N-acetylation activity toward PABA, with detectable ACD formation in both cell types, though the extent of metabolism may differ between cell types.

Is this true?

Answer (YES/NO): YES